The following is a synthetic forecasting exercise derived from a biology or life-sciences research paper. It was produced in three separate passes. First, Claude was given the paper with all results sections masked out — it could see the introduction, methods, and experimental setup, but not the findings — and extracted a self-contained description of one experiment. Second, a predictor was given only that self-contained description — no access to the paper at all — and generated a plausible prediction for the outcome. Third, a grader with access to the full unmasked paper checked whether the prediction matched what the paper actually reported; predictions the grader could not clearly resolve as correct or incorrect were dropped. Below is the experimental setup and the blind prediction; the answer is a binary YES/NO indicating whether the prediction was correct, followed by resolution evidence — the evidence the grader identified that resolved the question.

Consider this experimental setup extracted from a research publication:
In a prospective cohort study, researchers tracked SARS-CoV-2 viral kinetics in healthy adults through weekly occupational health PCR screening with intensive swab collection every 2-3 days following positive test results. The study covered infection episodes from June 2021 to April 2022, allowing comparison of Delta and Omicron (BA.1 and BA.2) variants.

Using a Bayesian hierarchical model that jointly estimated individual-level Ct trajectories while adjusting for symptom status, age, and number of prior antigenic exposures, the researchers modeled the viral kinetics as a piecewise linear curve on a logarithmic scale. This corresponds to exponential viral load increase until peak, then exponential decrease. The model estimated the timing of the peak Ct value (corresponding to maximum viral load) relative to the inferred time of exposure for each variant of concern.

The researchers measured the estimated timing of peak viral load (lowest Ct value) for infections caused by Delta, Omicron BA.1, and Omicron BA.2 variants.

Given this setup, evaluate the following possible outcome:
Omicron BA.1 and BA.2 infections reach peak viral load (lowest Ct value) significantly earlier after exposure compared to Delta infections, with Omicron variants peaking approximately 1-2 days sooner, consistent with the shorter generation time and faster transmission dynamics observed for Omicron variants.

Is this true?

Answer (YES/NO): NO